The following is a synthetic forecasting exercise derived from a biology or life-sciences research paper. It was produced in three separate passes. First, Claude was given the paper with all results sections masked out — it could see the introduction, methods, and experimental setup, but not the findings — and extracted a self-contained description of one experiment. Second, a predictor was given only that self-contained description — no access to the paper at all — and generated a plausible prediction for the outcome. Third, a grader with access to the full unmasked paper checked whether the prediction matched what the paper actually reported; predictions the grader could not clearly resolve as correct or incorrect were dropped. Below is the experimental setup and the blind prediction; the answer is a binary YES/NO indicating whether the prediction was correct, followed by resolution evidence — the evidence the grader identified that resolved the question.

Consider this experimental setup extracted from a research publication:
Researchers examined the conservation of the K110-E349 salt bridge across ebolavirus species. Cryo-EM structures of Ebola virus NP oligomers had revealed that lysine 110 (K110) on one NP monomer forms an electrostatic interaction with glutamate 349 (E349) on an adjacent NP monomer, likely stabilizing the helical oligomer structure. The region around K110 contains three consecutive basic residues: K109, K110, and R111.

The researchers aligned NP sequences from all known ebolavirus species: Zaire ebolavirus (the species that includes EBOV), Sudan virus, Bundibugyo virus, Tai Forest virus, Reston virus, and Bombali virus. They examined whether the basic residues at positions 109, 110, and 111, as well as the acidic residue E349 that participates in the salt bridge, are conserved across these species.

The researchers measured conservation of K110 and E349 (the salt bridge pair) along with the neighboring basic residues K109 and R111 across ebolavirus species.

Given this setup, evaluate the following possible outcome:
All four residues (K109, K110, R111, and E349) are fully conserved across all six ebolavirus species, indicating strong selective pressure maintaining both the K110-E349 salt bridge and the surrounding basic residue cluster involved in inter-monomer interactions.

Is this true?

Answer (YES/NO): NO